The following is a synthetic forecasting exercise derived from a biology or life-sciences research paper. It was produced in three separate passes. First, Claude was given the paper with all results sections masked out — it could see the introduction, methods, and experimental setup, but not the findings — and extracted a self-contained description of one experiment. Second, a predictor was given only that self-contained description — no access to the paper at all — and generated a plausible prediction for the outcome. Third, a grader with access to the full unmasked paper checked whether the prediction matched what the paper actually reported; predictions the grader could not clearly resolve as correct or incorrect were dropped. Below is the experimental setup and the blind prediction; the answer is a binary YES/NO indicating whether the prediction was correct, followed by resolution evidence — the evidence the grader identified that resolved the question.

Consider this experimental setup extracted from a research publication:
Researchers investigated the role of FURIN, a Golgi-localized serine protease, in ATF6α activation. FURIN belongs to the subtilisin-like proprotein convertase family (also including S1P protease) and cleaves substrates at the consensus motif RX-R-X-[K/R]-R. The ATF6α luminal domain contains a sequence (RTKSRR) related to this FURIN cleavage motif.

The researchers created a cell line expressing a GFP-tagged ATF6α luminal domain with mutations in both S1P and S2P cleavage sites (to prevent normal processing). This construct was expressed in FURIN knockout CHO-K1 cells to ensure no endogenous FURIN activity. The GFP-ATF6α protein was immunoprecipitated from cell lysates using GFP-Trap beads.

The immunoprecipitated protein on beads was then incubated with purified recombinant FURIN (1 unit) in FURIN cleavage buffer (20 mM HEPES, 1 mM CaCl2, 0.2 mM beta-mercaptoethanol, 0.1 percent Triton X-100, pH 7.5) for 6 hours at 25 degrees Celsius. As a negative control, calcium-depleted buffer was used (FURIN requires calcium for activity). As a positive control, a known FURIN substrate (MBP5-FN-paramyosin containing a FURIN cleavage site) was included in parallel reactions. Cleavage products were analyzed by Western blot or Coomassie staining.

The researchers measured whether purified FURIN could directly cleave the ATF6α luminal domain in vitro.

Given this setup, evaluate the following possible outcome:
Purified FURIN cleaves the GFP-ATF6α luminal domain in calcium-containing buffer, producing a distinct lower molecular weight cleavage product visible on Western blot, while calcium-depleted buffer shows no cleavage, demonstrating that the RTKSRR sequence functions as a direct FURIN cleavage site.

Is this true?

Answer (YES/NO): NO